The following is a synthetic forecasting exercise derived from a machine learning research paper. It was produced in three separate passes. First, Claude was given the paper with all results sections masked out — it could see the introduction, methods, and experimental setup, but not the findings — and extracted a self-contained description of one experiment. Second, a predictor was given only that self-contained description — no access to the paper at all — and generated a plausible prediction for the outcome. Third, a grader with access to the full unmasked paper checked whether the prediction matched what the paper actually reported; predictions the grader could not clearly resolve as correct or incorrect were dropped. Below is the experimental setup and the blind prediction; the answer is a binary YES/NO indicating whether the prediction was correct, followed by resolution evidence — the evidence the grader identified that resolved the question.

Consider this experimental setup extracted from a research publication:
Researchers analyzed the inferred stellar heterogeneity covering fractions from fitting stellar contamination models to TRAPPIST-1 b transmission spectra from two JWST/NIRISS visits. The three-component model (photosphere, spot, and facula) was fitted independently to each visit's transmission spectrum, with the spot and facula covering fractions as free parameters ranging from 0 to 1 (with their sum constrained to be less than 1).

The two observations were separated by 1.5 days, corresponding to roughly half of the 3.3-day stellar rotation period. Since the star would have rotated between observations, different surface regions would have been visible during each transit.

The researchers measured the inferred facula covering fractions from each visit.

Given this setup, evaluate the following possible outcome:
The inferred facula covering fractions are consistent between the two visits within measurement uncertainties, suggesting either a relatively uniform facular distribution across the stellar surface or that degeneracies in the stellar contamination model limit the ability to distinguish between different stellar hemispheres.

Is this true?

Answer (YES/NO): NO